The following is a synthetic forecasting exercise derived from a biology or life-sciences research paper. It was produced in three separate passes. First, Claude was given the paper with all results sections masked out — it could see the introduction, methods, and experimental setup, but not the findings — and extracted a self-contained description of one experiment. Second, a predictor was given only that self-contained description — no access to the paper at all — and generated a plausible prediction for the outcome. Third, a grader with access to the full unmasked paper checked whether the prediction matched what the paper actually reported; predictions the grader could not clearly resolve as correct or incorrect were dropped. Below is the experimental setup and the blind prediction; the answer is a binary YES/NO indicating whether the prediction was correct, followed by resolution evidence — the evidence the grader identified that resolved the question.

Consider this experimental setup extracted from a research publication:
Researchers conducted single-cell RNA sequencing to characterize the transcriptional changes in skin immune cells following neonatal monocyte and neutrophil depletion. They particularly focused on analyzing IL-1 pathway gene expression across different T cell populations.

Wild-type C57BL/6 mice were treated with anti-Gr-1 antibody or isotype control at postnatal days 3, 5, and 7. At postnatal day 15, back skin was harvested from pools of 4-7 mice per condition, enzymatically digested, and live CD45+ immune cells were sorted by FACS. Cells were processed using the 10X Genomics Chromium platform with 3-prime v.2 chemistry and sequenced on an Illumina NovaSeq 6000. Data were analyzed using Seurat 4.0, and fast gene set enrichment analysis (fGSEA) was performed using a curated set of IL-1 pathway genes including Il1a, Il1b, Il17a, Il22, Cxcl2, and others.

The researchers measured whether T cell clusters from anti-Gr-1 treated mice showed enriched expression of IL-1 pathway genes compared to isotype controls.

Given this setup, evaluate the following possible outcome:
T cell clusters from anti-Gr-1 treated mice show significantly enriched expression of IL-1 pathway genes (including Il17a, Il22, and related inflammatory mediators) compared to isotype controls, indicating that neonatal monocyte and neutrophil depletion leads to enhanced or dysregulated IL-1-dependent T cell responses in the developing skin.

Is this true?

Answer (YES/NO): YES